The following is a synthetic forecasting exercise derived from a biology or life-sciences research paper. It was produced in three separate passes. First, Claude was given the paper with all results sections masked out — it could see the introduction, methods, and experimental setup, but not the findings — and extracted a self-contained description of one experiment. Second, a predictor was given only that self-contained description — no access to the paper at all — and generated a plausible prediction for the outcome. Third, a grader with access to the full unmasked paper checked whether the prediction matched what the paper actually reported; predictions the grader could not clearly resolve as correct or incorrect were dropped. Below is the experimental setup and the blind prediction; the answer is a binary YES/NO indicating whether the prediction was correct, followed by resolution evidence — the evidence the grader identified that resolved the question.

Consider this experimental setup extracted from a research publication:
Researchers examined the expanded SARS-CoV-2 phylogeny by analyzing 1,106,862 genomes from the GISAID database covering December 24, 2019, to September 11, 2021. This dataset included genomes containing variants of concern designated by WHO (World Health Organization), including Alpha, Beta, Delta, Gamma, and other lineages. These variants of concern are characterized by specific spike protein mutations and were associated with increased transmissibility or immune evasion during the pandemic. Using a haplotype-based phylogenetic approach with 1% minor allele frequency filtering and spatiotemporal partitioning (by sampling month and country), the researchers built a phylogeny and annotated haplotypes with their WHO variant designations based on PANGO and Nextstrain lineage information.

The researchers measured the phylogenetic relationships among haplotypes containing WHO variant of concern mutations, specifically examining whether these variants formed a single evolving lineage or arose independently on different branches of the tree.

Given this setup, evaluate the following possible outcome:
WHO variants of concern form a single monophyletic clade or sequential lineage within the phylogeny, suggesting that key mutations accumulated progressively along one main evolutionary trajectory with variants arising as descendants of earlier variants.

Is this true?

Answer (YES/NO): NO